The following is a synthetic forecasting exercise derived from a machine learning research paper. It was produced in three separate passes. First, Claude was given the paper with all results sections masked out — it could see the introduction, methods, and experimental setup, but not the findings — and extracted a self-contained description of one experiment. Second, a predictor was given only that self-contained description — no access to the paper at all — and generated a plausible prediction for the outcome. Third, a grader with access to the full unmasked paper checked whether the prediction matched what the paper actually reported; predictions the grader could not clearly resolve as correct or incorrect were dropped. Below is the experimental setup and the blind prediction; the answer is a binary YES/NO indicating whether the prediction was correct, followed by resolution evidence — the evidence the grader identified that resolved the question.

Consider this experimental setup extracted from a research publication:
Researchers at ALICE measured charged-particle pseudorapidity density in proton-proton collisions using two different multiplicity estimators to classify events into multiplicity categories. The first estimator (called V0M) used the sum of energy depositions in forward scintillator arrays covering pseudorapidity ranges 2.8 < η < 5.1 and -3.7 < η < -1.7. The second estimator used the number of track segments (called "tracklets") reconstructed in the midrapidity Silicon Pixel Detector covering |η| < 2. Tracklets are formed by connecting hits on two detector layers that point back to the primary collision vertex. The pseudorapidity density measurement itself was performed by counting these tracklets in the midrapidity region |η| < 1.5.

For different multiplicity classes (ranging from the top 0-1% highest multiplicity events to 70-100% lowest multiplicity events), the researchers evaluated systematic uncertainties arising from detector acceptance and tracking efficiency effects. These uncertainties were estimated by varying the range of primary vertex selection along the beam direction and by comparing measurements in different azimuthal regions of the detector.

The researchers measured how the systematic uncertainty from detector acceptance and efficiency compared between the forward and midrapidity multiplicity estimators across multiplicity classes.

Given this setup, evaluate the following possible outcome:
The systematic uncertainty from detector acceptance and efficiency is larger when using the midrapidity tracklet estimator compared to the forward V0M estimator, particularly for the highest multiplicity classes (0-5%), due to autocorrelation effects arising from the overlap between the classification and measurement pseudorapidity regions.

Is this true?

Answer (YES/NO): NO